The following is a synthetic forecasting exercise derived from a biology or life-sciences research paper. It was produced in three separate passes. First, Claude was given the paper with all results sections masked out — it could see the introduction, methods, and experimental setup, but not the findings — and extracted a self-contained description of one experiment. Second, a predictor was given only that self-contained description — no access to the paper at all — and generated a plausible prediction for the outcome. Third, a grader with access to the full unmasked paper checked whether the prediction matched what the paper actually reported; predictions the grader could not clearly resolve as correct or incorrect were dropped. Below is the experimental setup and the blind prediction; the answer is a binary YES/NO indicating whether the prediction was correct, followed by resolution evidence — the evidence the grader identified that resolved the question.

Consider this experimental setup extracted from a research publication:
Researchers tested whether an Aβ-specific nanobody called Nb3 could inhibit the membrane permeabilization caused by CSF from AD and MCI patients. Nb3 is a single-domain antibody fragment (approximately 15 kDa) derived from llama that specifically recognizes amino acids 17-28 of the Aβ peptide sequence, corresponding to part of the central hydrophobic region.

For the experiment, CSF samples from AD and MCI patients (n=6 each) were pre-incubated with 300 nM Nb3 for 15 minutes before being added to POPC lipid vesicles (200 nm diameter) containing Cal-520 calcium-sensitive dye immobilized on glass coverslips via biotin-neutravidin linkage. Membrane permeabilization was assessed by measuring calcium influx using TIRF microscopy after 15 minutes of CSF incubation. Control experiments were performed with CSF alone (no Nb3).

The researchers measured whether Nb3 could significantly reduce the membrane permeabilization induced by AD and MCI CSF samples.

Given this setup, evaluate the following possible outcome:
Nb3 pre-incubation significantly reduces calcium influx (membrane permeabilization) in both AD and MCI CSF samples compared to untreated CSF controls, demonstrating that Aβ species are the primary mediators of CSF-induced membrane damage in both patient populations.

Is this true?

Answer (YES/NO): NO